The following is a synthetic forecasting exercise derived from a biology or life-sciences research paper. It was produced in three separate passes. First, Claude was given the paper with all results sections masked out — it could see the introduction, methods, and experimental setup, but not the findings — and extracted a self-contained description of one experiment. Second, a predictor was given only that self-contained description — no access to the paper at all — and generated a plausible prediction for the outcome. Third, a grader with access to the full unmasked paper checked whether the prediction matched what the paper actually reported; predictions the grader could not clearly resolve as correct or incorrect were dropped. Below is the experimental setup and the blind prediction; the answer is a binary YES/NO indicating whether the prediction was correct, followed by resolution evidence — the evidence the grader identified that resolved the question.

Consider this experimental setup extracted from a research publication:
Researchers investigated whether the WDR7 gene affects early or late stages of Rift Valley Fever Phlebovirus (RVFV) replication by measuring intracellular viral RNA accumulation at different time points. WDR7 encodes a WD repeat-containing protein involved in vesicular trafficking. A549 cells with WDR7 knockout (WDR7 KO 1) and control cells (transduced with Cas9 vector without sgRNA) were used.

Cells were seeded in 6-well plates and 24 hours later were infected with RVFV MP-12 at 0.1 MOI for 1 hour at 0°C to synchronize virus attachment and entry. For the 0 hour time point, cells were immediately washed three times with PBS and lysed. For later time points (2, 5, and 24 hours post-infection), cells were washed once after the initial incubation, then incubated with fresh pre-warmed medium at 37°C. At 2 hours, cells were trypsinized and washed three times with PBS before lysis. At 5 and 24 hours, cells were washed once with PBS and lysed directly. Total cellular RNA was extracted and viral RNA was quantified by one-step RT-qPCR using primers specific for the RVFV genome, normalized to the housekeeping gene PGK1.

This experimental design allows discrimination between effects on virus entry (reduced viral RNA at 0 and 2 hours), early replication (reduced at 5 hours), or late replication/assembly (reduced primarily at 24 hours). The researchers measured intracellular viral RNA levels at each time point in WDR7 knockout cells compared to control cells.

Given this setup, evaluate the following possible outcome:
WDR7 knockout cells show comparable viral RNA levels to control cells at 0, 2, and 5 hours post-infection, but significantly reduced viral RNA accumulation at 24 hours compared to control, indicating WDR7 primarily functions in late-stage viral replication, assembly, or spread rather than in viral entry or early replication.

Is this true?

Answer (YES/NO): YES